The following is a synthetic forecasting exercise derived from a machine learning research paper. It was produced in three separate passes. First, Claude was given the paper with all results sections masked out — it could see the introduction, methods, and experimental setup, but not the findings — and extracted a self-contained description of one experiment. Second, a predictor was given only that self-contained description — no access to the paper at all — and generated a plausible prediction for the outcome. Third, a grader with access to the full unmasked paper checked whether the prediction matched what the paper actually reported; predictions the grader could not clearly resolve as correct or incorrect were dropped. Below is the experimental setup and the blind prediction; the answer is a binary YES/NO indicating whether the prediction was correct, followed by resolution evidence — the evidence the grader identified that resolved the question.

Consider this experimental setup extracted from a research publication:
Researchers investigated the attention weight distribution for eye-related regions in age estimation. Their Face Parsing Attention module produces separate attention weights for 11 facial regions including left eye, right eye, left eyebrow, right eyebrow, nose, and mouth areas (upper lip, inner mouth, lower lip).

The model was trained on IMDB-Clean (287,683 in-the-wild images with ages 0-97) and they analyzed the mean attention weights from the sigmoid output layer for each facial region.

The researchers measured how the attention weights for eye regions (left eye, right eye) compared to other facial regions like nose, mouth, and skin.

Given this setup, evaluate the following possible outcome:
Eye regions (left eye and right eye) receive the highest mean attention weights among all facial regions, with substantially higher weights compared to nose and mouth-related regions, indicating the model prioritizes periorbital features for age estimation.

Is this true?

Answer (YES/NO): NO